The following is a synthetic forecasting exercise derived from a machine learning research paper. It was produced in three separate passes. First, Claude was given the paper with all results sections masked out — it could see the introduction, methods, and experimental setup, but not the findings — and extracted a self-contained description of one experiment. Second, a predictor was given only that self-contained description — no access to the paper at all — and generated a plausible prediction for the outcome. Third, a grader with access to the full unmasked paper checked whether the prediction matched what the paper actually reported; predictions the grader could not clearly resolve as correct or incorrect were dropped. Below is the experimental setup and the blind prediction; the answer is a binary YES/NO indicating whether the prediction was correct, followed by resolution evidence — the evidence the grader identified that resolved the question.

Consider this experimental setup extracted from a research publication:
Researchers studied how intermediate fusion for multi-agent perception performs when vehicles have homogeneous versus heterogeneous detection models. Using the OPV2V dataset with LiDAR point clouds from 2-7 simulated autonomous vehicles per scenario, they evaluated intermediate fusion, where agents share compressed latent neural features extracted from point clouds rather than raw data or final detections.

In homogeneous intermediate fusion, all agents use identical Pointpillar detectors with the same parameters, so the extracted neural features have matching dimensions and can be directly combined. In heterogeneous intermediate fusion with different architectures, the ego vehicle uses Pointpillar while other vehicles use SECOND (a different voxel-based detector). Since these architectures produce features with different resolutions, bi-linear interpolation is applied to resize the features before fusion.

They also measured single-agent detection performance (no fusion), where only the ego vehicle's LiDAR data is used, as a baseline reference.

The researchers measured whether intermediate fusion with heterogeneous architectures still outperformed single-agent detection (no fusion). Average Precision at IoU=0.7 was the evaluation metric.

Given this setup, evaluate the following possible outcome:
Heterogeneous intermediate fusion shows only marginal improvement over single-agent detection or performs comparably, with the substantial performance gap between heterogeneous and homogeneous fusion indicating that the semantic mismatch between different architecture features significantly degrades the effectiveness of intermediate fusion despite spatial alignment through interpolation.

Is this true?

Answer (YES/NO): NO